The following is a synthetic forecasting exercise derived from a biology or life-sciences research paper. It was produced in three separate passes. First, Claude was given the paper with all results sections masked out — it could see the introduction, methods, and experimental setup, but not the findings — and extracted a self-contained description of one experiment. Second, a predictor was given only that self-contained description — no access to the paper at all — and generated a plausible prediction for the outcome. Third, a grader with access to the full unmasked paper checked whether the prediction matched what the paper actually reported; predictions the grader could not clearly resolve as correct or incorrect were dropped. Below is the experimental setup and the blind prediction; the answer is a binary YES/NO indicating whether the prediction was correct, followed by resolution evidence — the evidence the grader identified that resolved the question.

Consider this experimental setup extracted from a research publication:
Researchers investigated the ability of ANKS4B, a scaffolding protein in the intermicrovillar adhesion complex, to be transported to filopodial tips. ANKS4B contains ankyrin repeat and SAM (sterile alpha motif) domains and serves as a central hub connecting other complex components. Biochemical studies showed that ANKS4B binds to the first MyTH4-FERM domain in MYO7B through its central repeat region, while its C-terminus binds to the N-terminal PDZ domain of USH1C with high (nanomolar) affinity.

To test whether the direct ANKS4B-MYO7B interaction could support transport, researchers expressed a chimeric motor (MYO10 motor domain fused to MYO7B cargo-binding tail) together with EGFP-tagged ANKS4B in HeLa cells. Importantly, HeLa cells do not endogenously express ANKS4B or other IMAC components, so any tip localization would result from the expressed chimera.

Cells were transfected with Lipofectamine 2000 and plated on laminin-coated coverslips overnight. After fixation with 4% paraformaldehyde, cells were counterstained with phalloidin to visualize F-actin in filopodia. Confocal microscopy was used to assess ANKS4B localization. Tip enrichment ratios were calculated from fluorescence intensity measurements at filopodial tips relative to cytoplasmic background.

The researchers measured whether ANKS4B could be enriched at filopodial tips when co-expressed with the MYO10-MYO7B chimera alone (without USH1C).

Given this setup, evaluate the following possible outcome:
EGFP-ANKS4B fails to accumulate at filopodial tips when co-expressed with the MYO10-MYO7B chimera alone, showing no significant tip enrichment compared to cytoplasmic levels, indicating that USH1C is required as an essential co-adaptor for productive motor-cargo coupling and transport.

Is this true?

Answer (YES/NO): NO